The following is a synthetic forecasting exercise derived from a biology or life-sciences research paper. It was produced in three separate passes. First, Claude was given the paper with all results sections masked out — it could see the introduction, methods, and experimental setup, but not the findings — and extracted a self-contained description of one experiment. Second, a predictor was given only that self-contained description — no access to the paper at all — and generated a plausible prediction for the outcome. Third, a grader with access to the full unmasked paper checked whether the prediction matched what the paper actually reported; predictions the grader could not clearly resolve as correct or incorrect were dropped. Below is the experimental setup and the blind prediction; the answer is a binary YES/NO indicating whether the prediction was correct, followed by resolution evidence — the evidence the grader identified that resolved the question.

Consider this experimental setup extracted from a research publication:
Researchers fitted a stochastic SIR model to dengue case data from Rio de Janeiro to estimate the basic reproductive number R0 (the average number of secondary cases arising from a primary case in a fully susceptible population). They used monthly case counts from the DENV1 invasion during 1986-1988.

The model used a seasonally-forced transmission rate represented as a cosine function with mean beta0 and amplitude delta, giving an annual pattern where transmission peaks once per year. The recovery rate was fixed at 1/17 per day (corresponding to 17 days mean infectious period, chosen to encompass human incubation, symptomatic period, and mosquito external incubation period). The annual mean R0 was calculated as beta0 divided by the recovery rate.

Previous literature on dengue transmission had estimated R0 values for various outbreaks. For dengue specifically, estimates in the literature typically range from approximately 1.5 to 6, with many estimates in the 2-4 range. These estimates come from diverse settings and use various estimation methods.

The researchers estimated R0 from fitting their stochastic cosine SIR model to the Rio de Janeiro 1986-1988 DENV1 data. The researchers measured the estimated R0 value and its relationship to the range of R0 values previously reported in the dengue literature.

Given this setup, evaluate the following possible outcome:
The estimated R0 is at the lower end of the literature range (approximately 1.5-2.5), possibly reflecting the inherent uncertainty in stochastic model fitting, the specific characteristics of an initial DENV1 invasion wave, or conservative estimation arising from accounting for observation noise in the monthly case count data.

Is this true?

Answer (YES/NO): NO